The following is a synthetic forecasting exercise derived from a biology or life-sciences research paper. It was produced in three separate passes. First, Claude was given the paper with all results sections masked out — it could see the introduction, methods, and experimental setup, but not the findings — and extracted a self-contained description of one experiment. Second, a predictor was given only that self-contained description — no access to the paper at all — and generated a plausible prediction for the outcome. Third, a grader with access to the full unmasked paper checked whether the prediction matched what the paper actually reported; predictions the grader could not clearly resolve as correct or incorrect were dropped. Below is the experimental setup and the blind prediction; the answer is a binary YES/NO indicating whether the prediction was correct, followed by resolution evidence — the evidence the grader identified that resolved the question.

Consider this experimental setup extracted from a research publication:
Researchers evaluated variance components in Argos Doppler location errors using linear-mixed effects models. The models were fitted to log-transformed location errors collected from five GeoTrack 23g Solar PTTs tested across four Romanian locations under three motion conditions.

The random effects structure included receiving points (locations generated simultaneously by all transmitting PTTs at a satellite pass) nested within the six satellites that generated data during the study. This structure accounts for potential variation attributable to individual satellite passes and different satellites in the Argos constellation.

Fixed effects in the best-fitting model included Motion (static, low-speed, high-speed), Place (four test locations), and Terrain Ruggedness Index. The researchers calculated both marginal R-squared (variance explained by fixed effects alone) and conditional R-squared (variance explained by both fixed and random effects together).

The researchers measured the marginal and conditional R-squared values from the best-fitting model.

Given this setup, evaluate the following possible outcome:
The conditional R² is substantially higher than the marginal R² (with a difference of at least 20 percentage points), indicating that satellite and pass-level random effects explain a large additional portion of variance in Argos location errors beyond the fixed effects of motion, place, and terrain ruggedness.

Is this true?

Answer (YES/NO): YES